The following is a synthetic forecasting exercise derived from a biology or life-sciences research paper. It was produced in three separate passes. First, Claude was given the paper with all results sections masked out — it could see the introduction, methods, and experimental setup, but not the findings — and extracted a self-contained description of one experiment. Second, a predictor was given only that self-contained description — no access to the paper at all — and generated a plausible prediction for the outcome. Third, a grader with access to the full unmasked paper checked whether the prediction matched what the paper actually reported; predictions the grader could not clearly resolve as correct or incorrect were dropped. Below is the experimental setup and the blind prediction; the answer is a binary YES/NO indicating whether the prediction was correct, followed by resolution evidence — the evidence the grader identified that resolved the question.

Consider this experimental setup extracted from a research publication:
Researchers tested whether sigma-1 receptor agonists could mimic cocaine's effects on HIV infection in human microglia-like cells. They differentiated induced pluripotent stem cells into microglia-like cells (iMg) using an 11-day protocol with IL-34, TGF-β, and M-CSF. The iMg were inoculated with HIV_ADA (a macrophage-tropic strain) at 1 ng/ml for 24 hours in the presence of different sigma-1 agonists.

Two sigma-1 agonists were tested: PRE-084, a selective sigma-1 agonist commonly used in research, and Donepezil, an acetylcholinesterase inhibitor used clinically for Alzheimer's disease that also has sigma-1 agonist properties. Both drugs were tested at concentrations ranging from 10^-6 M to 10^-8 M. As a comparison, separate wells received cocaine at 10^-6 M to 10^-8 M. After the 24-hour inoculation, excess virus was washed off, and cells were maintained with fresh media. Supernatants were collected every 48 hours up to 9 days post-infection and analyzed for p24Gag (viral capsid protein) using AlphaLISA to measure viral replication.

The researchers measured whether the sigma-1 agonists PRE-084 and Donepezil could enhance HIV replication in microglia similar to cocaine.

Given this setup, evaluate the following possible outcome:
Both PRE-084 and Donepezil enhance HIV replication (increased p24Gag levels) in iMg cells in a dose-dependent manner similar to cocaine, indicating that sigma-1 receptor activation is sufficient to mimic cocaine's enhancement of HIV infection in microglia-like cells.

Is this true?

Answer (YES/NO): NO